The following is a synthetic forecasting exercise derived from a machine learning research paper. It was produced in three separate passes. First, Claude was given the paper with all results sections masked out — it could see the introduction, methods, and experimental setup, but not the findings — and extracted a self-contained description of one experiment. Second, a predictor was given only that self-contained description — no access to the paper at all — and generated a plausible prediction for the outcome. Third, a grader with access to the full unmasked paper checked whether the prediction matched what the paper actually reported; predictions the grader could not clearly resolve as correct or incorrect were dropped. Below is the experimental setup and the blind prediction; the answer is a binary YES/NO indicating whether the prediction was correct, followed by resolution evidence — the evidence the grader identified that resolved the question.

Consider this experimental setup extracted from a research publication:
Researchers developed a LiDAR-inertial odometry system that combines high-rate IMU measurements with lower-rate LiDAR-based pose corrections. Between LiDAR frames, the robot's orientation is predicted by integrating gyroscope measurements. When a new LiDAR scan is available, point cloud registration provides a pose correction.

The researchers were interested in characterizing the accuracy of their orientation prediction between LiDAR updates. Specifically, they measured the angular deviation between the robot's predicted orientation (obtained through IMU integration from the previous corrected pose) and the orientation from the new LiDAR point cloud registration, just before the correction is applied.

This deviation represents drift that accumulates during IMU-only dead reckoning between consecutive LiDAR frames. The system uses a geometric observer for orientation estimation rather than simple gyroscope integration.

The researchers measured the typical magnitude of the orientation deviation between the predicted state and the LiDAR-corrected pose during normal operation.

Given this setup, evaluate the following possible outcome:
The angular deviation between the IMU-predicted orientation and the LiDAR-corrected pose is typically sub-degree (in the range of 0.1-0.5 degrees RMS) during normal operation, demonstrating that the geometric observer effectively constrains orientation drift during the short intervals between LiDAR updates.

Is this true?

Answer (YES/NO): NO